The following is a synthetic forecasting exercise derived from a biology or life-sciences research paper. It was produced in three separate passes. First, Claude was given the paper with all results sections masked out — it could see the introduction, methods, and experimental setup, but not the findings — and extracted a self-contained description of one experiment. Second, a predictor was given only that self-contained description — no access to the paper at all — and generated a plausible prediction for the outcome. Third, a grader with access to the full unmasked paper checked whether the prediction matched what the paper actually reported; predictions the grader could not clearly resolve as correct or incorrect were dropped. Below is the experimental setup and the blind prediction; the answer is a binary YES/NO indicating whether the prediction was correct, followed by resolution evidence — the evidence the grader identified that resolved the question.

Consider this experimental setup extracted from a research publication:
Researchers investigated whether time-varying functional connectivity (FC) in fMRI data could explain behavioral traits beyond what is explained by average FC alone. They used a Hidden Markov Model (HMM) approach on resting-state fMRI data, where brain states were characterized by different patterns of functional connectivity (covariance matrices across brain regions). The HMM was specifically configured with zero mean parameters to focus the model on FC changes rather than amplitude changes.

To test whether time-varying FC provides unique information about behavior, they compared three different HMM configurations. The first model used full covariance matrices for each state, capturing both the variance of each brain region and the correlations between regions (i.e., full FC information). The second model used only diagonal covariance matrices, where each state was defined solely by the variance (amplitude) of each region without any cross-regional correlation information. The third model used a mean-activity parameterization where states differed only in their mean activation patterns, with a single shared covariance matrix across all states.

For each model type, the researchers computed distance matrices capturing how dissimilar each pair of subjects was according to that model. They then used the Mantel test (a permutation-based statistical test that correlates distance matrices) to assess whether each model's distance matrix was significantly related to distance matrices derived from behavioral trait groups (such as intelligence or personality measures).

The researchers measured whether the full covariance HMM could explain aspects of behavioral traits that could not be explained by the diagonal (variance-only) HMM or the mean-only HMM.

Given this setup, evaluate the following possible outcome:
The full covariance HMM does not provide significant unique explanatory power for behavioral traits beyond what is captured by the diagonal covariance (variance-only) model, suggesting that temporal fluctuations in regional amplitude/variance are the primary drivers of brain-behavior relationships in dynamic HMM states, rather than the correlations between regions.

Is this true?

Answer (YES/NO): NO